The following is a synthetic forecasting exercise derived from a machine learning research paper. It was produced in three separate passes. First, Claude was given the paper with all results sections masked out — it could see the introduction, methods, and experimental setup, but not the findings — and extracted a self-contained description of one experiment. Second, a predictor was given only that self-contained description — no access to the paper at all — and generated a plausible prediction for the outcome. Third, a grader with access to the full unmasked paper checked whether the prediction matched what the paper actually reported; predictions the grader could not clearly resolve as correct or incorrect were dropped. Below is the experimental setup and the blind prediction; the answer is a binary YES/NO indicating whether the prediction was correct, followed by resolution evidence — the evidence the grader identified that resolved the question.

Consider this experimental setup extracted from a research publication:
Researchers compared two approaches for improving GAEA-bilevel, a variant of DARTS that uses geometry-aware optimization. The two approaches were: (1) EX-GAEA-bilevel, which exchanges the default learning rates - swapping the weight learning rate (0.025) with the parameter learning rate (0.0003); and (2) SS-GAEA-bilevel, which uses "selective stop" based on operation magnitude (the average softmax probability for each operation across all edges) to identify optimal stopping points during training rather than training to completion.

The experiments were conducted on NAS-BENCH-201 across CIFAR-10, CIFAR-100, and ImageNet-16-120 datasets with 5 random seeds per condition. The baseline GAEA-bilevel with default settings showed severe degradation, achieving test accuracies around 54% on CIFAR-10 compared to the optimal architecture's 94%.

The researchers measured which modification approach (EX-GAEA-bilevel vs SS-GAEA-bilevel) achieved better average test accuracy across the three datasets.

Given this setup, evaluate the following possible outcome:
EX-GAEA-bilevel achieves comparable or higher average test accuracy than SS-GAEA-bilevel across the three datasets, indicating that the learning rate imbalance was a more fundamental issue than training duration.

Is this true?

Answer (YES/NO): NO